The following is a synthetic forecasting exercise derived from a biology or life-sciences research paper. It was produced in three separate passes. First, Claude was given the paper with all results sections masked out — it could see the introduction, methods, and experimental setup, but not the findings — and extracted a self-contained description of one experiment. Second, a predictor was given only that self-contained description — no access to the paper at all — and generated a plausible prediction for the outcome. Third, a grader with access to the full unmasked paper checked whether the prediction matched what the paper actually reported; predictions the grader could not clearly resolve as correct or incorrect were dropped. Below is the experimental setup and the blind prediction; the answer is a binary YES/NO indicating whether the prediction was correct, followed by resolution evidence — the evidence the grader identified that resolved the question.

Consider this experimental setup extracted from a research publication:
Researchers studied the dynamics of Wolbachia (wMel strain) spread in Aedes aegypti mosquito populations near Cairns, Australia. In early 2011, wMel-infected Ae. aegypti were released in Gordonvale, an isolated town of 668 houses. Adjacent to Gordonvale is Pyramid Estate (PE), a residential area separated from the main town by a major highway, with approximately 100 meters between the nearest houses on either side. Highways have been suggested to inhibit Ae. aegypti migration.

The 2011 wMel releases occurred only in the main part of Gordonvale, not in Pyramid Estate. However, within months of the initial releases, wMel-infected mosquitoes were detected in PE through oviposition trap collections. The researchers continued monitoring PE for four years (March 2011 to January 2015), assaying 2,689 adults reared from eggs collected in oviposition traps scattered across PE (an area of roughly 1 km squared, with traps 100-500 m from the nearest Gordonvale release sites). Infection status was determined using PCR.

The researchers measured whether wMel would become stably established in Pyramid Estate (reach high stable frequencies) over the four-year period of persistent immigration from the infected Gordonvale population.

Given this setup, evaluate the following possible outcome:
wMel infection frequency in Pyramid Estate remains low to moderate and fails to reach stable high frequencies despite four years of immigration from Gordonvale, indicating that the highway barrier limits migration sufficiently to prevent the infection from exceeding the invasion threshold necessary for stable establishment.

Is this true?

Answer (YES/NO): YES